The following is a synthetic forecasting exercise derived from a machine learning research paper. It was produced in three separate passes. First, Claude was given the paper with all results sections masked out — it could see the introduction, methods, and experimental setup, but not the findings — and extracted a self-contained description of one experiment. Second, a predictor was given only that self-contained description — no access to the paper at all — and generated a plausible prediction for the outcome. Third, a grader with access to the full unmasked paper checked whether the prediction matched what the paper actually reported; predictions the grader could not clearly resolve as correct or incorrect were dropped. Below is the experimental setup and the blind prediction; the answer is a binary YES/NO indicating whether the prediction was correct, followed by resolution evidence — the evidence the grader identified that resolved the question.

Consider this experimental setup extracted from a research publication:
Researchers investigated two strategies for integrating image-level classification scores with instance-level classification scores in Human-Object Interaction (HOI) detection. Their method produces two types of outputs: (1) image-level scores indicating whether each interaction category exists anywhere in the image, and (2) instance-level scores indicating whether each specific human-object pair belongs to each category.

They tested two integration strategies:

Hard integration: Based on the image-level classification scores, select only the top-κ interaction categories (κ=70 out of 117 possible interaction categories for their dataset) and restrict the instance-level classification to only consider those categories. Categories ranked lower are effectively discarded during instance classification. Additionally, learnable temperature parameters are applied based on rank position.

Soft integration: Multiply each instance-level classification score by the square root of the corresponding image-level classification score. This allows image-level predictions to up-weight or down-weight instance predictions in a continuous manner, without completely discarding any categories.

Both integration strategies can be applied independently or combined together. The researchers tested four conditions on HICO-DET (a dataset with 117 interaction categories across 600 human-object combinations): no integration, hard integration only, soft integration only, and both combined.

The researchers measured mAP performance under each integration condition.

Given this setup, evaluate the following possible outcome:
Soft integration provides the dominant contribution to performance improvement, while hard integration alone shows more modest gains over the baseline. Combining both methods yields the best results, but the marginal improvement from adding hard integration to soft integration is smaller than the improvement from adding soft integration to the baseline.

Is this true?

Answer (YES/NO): NO